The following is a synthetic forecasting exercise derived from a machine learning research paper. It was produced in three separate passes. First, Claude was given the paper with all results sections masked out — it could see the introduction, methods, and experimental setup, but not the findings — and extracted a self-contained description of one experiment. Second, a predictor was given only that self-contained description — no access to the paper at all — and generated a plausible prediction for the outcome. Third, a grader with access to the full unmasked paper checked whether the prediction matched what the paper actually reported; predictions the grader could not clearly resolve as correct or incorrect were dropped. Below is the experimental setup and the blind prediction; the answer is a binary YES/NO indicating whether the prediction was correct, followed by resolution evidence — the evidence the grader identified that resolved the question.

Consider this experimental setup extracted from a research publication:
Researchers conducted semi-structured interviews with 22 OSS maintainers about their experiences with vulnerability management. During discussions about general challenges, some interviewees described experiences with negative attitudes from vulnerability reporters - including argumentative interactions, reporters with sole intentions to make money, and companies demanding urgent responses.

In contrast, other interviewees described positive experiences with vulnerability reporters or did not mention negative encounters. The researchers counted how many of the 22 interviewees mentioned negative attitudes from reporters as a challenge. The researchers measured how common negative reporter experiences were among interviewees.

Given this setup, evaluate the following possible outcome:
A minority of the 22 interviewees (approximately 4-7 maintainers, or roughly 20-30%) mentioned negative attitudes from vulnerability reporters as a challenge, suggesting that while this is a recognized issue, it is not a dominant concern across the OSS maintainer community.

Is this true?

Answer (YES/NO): NO